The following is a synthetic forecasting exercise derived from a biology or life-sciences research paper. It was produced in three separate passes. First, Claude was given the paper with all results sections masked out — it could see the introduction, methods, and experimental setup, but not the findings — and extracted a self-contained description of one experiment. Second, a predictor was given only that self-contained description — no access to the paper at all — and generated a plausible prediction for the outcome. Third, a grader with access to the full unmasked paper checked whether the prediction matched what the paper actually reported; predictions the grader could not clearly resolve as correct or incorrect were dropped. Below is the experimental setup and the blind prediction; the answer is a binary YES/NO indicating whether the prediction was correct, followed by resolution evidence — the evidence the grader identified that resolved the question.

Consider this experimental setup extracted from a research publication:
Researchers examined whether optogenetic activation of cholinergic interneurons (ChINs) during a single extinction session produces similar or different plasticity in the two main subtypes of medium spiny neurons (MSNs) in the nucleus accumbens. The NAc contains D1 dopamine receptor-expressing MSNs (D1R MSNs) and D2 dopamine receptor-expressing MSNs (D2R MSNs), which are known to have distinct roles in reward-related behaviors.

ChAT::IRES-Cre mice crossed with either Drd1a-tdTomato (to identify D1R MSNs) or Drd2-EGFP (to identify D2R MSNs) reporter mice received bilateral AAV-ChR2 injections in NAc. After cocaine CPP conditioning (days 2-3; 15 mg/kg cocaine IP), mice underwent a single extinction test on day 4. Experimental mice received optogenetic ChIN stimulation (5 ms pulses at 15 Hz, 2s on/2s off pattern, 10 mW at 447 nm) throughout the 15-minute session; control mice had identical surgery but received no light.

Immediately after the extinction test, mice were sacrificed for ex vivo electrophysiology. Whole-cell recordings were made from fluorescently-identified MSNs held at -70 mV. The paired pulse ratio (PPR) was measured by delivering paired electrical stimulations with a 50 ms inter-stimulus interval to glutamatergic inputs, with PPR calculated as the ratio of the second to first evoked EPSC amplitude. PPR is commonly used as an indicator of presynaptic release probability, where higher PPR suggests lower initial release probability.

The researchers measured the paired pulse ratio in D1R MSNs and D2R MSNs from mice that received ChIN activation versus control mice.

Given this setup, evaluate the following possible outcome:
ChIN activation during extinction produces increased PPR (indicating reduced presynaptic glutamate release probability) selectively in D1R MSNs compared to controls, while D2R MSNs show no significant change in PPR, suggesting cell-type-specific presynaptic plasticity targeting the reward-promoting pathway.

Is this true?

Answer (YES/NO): NO